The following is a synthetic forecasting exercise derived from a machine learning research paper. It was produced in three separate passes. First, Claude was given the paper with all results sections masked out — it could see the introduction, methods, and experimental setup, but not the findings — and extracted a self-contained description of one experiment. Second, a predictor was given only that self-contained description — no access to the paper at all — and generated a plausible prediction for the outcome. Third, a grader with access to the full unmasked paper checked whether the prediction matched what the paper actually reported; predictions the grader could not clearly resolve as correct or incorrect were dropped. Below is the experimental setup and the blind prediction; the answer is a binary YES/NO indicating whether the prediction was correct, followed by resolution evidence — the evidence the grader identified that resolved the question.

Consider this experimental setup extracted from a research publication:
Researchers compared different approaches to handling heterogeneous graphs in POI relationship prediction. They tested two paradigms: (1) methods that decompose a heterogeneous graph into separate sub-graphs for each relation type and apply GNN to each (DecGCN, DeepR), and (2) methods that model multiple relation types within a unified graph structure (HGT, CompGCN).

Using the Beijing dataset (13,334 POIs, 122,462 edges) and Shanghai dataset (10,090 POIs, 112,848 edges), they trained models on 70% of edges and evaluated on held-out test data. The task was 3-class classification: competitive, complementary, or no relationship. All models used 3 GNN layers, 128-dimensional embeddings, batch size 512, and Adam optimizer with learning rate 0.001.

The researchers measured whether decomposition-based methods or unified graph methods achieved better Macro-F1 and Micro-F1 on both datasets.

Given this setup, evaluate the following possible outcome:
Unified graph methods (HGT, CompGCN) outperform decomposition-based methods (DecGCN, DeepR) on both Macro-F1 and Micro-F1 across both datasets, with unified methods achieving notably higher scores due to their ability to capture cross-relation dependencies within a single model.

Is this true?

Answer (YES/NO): YES